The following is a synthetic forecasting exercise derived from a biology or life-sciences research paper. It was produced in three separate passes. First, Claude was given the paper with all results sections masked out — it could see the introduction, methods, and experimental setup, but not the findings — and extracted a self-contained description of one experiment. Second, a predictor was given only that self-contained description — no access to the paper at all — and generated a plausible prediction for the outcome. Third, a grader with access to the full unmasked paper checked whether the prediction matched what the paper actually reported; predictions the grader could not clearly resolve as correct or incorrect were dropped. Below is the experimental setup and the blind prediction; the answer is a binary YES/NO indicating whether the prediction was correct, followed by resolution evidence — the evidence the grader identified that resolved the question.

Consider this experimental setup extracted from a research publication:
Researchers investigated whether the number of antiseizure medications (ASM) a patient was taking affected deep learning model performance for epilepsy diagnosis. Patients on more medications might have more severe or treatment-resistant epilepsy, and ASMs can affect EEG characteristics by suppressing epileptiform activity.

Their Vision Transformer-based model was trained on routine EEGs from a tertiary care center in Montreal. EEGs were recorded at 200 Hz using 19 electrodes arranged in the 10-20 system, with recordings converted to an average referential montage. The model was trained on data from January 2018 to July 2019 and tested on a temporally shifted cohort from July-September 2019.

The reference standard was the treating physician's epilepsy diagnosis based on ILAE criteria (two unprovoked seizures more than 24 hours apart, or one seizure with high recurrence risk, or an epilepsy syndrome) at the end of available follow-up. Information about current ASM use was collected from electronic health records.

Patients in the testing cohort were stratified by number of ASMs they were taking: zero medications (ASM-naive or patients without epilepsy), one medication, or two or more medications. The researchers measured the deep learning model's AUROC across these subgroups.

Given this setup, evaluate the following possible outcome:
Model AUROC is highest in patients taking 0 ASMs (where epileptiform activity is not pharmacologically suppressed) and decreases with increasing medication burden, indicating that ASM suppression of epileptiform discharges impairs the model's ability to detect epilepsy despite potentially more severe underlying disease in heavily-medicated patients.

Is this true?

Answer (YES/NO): NO